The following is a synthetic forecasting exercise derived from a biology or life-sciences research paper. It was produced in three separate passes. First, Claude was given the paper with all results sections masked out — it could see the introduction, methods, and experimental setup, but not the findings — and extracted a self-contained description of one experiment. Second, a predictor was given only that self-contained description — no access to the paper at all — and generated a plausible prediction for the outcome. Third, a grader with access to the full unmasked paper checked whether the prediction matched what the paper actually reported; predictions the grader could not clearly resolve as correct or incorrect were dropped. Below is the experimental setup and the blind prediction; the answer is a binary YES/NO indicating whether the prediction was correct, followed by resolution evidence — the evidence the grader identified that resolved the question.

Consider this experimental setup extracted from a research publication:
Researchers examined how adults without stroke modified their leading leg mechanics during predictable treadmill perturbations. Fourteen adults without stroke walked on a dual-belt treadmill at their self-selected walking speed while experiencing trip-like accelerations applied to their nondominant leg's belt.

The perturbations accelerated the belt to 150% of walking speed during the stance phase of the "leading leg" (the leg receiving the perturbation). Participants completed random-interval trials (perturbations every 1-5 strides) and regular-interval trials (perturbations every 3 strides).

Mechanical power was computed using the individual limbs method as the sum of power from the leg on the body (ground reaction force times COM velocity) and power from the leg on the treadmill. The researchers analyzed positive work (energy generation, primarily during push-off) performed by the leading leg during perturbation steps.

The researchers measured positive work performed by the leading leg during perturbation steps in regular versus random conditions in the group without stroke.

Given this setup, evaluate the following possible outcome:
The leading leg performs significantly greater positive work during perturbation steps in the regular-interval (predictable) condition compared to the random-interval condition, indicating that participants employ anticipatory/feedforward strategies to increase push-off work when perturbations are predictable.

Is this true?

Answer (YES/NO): NO